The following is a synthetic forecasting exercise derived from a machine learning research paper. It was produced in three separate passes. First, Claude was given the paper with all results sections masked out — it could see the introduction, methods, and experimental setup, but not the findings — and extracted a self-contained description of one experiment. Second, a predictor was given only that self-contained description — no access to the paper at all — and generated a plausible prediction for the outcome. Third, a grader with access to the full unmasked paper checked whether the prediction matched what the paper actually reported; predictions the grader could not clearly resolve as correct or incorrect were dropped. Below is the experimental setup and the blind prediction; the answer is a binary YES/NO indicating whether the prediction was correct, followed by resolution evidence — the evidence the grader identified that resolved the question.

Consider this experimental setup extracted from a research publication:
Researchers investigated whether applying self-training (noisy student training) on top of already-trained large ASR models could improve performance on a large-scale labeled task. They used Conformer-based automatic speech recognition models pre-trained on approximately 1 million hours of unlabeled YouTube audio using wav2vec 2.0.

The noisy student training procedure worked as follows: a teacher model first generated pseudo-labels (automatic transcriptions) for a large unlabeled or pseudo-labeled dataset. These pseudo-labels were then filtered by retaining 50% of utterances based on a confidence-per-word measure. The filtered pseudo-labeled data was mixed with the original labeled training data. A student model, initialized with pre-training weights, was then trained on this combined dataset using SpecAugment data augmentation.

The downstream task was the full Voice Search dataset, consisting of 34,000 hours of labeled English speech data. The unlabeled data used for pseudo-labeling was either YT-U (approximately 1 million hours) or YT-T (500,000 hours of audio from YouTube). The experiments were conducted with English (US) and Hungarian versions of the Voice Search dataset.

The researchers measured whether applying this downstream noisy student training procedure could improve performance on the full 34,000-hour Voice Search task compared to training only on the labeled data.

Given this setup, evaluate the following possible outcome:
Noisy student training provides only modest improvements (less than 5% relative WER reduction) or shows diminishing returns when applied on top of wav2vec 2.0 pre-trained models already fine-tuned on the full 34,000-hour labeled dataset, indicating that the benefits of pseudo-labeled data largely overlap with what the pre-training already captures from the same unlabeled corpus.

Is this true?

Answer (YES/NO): NO